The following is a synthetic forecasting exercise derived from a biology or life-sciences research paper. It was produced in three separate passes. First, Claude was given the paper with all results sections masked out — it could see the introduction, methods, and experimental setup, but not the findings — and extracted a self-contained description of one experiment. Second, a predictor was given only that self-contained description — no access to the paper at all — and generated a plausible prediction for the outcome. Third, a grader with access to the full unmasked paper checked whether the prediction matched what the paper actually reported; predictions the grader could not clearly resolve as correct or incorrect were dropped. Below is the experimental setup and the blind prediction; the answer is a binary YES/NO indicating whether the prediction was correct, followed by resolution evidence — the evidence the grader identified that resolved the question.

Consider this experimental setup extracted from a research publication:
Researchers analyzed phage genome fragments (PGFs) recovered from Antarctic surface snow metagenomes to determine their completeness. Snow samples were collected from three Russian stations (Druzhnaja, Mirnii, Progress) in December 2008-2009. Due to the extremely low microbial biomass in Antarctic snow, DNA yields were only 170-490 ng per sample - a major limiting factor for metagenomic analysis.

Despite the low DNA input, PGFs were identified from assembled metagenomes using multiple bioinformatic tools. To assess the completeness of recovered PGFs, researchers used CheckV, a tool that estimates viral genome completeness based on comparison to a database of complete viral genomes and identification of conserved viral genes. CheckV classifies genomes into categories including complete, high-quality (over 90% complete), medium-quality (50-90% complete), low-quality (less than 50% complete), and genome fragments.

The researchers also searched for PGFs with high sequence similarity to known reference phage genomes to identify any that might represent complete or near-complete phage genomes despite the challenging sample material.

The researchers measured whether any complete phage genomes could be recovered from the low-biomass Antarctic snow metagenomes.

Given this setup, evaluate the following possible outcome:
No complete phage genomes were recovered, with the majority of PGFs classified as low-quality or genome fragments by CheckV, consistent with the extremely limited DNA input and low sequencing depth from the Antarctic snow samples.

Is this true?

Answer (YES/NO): NO